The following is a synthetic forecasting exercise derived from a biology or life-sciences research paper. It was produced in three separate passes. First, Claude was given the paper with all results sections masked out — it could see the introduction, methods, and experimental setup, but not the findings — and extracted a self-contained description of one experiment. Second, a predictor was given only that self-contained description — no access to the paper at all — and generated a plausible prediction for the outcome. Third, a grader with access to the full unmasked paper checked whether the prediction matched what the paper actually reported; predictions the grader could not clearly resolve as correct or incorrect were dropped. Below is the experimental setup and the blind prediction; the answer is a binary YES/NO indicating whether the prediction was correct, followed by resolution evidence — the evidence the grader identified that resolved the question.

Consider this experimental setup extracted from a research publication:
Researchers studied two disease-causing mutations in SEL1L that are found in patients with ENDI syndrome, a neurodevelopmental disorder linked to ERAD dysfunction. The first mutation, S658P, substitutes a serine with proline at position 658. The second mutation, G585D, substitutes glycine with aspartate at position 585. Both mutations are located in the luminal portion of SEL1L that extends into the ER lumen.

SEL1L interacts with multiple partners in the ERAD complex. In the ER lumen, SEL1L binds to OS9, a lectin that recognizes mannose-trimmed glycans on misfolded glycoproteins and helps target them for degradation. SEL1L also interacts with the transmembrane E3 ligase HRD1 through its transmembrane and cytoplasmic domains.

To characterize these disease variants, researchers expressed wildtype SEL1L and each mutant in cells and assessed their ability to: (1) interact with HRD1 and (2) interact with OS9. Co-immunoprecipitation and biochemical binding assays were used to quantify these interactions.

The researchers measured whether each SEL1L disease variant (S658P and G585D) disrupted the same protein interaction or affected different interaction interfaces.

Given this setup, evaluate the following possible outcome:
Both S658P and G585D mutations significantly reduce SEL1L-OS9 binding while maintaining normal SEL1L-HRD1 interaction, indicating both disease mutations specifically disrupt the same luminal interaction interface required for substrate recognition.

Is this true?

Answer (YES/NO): NO